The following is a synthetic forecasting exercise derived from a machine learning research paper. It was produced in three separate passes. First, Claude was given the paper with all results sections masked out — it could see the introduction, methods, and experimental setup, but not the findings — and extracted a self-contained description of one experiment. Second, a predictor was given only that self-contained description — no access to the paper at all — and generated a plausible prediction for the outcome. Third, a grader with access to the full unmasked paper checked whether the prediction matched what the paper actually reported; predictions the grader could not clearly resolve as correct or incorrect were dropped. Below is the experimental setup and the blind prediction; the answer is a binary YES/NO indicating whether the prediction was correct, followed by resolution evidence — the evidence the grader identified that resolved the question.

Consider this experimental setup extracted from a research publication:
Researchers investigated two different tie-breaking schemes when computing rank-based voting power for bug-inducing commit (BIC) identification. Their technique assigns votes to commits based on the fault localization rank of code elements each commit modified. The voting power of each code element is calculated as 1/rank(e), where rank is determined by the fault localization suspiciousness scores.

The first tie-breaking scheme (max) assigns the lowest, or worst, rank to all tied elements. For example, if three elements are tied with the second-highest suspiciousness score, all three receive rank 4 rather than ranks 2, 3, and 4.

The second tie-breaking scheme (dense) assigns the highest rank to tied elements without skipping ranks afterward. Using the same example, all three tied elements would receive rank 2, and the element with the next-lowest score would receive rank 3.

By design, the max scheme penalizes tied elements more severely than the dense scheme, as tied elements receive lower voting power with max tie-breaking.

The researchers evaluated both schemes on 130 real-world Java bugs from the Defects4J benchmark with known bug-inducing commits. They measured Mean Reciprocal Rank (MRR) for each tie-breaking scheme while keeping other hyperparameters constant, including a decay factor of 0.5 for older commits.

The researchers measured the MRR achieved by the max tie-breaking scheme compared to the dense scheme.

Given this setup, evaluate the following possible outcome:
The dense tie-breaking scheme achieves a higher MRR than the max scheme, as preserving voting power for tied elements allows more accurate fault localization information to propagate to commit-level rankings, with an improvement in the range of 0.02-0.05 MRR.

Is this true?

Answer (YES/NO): NO